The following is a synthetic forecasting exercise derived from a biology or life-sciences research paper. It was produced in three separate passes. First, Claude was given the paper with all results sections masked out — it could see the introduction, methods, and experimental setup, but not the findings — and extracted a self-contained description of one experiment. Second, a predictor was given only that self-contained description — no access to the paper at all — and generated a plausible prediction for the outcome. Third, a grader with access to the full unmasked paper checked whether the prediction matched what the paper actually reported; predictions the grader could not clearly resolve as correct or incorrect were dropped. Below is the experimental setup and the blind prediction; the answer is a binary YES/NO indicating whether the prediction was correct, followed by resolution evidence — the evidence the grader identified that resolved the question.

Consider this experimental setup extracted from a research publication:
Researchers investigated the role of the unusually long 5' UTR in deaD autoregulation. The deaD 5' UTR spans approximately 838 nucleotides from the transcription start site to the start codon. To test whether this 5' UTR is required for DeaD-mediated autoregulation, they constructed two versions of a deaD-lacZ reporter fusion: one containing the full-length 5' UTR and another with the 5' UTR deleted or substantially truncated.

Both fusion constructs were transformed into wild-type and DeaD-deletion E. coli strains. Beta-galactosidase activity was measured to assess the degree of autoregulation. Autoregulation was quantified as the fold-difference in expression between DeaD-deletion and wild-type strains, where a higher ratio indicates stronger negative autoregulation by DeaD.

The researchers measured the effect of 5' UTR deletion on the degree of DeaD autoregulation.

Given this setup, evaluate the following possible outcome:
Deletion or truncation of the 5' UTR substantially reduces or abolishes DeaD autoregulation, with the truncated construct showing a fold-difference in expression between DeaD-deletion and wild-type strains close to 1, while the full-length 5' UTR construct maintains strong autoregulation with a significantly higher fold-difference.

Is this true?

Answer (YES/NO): YES